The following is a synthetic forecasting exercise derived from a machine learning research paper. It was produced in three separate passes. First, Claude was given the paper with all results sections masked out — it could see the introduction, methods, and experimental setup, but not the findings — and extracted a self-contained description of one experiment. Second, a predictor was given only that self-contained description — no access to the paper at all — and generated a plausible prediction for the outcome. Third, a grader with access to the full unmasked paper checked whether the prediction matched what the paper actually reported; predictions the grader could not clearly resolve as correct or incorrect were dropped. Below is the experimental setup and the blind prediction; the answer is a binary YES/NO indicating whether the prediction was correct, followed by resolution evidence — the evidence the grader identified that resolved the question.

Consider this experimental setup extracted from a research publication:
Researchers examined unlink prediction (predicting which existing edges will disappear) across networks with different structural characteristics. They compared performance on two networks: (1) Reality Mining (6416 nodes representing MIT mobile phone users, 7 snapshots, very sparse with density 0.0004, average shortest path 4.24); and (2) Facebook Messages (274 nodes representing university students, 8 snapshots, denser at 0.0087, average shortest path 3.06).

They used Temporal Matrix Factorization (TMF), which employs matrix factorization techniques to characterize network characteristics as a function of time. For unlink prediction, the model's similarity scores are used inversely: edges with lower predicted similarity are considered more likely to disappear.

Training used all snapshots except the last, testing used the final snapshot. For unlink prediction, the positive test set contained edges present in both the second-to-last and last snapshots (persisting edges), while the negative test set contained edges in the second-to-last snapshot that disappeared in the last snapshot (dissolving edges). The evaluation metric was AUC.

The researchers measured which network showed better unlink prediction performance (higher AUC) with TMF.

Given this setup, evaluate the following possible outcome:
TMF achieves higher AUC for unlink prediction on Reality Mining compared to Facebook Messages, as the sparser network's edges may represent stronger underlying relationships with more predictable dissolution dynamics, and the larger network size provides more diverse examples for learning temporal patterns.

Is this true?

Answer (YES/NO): YES